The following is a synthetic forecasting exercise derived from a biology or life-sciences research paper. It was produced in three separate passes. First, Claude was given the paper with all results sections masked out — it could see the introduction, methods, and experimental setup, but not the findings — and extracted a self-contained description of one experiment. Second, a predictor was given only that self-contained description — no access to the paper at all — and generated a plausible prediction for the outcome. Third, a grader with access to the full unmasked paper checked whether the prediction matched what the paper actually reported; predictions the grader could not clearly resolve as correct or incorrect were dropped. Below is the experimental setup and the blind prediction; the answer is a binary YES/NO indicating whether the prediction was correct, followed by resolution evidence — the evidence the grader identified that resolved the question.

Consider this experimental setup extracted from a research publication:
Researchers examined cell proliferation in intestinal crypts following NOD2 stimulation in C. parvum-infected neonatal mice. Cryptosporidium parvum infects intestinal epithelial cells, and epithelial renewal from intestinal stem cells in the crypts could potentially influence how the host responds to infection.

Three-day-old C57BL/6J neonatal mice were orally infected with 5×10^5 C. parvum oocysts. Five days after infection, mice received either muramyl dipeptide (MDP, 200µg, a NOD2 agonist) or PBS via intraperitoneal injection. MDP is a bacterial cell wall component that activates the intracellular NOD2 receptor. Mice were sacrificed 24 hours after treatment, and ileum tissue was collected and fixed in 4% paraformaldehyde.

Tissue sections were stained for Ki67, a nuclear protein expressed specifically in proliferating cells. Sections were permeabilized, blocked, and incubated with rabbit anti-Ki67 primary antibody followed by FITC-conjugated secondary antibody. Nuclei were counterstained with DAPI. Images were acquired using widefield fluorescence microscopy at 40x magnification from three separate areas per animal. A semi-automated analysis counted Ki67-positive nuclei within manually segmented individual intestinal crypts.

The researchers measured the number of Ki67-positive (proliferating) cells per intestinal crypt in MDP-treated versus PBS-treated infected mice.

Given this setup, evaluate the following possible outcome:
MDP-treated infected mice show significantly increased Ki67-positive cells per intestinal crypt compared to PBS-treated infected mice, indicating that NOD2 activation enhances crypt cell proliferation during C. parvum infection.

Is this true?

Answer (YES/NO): YES